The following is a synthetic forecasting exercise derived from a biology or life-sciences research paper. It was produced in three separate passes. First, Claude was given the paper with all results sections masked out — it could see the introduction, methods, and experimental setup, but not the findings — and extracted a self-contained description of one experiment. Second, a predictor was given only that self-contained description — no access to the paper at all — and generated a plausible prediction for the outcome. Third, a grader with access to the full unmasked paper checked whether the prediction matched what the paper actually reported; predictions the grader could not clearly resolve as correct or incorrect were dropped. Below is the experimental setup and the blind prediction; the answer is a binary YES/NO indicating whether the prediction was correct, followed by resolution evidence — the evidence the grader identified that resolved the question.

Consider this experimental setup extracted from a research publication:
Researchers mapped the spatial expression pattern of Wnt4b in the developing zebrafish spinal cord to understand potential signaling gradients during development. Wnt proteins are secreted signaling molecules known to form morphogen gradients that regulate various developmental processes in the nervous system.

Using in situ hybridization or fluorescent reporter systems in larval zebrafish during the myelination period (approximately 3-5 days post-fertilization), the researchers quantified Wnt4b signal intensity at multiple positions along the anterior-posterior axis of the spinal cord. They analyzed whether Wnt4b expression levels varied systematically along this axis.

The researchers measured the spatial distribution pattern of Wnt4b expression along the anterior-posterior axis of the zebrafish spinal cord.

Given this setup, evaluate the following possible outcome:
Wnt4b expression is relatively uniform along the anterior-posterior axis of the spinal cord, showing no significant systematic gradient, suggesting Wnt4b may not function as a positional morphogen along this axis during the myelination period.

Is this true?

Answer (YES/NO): NO